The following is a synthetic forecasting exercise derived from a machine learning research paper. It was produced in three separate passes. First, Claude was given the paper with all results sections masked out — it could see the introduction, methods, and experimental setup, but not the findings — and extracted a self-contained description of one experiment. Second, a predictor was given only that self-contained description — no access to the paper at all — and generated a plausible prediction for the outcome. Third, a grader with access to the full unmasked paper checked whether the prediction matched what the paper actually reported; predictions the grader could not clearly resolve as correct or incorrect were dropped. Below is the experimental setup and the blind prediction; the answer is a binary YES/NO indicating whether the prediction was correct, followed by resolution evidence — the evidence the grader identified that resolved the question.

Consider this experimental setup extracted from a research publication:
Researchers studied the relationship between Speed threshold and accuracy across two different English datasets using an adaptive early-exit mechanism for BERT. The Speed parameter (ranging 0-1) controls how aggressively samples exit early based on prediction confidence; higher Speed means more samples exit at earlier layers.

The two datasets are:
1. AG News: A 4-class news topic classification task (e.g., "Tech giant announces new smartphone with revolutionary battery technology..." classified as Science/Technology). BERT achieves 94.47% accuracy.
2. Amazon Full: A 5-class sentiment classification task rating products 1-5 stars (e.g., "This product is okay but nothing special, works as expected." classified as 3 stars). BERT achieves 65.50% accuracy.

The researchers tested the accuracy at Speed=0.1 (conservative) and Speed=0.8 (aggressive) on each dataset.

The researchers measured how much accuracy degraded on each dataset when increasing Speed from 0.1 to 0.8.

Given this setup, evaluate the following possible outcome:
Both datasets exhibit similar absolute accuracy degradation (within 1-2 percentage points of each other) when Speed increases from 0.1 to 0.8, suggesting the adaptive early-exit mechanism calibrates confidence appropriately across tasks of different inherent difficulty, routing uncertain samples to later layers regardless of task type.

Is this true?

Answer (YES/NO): NO